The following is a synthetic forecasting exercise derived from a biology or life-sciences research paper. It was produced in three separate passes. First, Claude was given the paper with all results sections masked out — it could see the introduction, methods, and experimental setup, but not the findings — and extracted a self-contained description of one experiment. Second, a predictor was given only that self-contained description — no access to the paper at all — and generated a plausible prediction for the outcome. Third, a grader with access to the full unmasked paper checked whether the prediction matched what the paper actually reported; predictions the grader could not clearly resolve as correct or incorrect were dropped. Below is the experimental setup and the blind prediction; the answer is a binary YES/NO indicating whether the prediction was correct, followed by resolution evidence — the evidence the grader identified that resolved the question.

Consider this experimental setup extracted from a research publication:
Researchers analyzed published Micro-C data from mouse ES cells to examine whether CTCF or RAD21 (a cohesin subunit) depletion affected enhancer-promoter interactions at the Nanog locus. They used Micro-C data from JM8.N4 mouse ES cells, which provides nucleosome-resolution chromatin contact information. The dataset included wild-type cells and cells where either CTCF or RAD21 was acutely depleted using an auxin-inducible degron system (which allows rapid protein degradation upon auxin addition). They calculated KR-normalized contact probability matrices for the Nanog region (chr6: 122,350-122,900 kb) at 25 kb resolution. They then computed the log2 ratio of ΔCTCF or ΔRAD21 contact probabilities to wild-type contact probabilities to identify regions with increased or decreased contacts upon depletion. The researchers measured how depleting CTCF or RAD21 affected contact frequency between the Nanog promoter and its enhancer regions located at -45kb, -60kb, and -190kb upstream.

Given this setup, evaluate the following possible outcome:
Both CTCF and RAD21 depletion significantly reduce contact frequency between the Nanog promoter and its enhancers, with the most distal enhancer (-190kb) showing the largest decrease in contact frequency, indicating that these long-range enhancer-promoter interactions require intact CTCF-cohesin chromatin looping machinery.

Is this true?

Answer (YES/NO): NO